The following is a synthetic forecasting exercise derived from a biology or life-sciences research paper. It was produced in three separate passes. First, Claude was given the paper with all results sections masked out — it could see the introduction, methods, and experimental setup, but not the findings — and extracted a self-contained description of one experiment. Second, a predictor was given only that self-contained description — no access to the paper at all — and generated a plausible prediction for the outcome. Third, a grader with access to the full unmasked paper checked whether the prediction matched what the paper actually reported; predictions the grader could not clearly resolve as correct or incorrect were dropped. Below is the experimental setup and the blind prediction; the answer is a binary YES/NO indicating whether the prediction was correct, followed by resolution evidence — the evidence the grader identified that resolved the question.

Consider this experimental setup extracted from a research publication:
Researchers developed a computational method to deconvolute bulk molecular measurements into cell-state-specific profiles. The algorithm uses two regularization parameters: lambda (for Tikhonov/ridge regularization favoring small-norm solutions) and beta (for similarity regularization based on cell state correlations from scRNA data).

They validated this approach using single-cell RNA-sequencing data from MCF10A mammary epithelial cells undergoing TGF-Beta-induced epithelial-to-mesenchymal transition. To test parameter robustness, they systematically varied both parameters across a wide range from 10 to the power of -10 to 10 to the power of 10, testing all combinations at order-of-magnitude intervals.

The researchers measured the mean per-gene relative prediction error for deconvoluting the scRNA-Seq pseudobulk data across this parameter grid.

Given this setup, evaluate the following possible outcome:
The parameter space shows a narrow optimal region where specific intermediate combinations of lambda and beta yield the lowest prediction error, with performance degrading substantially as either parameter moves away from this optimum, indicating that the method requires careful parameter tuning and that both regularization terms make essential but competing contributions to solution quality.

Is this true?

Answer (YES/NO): NO